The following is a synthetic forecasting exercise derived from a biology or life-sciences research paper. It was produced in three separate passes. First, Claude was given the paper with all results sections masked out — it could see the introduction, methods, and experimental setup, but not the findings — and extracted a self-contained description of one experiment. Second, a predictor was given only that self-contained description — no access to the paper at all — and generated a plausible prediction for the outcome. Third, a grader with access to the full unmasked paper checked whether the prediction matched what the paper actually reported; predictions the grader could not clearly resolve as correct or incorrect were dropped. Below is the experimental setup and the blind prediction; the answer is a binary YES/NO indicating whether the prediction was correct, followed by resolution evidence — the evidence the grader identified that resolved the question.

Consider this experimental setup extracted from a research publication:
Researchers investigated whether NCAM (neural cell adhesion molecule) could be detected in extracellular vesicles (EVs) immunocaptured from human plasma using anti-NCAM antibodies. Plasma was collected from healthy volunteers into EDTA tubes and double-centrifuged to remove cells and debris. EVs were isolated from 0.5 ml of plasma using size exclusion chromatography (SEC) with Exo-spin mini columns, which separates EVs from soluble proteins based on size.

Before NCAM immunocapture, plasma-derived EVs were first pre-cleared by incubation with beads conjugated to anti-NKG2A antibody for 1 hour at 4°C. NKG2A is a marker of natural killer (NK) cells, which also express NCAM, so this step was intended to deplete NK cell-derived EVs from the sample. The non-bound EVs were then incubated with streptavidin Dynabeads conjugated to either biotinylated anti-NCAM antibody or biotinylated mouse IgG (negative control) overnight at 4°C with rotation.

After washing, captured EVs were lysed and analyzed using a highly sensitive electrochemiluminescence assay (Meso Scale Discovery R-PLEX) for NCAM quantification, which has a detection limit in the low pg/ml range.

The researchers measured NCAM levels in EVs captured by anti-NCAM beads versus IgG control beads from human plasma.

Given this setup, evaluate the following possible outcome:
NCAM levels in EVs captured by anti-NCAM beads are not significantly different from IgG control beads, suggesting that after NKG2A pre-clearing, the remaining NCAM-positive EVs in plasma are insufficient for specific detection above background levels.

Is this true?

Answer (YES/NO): NO